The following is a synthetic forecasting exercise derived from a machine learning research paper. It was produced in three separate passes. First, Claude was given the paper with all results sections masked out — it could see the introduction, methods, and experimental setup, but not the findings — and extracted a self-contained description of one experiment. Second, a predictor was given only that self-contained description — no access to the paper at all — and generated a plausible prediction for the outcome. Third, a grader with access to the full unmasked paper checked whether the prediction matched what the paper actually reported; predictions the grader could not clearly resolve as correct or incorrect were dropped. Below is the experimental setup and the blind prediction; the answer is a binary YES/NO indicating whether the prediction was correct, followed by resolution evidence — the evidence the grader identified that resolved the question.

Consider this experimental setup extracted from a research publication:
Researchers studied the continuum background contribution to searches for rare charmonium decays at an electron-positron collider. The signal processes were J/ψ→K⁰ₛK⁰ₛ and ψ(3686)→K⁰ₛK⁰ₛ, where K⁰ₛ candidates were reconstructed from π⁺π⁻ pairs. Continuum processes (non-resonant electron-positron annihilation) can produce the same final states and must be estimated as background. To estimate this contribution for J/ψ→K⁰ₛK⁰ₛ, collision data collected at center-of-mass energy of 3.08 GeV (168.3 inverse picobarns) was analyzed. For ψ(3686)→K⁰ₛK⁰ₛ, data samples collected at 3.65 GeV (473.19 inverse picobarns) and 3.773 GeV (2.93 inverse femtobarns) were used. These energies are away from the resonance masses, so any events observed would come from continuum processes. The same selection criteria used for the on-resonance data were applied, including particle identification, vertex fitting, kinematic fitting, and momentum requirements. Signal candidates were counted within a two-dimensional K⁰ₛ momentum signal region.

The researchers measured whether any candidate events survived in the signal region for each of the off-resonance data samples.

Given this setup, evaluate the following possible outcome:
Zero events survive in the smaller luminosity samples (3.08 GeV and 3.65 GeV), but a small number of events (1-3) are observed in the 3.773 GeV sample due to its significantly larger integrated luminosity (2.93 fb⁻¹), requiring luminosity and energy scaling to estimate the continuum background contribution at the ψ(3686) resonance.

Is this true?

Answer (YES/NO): NO